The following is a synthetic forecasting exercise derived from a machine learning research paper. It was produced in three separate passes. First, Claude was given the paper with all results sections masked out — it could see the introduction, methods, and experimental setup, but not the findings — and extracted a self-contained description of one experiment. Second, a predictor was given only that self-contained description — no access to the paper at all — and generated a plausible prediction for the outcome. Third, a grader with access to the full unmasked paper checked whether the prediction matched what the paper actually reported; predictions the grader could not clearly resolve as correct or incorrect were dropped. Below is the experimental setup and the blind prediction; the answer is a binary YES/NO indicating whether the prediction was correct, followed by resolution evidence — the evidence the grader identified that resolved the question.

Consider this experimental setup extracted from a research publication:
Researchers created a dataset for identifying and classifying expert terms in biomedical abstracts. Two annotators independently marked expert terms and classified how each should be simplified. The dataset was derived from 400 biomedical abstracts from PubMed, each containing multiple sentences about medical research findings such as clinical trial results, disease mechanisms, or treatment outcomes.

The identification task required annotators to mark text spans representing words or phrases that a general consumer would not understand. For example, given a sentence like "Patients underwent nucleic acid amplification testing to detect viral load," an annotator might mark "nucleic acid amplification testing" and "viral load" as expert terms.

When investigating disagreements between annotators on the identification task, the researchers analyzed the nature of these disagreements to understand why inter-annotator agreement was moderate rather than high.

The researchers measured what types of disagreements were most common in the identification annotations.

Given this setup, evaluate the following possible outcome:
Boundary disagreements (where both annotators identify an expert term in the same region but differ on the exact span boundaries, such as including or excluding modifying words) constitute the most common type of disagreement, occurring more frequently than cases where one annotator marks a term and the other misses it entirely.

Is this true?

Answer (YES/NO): YES